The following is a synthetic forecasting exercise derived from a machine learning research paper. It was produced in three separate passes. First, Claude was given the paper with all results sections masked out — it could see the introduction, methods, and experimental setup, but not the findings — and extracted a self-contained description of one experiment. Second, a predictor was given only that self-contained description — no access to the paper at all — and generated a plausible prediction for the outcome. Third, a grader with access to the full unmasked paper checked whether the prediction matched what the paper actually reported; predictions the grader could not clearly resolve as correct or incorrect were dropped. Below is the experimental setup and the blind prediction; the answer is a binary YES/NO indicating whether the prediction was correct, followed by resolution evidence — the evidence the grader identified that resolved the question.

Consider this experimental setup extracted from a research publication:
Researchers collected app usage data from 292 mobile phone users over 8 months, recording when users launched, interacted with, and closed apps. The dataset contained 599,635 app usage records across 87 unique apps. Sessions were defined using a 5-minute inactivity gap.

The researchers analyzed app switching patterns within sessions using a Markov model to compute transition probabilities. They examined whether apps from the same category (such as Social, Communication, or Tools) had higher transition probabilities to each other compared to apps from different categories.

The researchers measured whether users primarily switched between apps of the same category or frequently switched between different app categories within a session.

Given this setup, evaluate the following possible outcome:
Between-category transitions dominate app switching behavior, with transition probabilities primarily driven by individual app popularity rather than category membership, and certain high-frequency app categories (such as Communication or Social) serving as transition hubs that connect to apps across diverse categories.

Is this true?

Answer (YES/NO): NO